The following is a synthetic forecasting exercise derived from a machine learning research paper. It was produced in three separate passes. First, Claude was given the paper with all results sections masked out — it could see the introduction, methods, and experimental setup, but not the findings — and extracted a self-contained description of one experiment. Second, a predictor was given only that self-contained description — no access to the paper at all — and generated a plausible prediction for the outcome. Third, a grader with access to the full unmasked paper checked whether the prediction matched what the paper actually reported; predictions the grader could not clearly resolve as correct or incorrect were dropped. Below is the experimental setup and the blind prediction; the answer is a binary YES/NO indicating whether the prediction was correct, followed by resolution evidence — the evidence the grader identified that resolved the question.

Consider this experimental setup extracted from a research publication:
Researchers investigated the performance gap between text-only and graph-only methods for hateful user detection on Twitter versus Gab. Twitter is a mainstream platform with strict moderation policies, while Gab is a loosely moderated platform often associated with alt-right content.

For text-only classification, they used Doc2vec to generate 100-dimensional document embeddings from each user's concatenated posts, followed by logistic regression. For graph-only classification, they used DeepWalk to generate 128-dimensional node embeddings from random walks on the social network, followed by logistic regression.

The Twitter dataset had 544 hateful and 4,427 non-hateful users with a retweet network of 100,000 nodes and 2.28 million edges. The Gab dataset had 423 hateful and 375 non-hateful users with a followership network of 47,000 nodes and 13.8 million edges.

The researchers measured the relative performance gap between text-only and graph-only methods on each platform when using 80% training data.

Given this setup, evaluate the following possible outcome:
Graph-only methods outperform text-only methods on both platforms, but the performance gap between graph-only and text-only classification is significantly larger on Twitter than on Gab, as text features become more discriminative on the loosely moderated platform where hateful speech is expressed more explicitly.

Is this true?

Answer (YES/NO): NO